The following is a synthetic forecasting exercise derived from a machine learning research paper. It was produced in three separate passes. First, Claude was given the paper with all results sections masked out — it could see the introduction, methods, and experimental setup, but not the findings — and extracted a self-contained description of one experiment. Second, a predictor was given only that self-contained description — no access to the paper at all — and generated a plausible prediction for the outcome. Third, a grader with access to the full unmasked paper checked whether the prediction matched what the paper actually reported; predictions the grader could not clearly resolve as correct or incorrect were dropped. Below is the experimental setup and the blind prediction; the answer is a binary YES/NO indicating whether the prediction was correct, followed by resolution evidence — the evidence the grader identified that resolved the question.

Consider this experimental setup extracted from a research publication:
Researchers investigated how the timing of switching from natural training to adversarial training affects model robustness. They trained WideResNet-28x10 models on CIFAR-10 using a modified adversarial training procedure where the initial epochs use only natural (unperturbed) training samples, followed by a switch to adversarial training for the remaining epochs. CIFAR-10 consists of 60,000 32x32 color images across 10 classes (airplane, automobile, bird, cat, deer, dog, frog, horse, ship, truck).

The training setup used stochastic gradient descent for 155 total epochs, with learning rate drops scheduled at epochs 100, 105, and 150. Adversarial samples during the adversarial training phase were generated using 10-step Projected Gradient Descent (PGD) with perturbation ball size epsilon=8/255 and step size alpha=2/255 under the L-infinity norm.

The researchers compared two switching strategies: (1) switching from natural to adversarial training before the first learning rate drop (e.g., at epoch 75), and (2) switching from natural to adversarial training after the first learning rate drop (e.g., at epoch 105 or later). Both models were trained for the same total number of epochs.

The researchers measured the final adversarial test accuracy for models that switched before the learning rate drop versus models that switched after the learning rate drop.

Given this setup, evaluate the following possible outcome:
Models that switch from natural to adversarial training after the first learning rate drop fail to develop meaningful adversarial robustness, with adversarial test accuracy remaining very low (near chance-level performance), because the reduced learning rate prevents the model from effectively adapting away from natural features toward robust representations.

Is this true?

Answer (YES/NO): NO